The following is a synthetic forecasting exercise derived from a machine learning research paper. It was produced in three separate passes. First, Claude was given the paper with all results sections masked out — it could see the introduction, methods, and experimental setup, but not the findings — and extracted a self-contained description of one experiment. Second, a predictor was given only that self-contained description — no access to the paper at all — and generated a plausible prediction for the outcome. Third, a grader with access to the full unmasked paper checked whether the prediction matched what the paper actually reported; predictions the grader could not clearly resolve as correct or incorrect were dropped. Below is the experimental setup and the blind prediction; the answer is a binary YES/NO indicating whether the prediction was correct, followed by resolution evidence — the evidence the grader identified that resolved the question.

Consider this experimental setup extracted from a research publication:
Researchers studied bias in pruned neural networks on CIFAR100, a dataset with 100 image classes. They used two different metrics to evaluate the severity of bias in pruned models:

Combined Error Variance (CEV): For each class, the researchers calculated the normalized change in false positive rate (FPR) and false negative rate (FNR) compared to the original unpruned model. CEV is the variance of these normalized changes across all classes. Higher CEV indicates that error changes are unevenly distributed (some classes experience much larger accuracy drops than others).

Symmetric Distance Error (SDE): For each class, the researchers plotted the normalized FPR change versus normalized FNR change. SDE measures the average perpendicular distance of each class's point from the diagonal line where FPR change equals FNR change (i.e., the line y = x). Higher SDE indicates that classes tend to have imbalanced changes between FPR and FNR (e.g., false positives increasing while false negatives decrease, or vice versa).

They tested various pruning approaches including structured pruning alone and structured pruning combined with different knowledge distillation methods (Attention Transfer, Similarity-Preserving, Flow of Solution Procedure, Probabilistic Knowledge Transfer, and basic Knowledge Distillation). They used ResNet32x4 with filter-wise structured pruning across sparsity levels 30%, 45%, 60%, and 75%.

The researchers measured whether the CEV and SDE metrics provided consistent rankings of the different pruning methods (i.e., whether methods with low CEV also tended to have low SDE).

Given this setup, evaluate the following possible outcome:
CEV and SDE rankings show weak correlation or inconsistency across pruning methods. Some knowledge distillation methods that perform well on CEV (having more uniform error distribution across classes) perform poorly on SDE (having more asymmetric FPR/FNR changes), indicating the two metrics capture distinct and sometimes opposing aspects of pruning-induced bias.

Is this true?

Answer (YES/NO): NO